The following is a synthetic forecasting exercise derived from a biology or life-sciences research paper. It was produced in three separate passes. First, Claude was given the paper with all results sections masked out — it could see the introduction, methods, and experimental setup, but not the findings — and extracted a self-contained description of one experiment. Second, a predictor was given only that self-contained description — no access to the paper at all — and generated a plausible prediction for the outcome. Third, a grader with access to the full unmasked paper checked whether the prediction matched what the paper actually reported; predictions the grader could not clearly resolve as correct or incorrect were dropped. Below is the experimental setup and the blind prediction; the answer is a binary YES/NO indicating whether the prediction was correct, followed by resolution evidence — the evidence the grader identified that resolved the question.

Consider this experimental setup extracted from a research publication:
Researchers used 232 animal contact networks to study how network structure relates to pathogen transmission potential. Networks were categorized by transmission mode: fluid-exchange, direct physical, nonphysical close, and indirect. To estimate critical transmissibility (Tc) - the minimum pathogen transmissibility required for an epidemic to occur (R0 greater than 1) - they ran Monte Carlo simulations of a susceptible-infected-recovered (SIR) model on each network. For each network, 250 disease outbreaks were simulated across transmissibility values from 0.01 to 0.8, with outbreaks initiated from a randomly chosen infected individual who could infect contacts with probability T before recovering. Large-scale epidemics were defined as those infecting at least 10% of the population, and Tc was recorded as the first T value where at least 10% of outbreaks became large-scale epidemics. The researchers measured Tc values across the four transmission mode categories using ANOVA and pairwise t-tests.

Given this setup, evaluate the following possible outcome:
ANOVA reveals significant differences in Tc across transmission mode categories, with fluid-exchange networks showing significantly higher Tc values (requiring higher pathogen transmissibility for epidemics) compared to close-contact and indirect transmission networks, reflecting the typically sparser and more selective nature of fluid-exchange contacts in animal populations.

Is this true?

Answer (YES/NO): YES